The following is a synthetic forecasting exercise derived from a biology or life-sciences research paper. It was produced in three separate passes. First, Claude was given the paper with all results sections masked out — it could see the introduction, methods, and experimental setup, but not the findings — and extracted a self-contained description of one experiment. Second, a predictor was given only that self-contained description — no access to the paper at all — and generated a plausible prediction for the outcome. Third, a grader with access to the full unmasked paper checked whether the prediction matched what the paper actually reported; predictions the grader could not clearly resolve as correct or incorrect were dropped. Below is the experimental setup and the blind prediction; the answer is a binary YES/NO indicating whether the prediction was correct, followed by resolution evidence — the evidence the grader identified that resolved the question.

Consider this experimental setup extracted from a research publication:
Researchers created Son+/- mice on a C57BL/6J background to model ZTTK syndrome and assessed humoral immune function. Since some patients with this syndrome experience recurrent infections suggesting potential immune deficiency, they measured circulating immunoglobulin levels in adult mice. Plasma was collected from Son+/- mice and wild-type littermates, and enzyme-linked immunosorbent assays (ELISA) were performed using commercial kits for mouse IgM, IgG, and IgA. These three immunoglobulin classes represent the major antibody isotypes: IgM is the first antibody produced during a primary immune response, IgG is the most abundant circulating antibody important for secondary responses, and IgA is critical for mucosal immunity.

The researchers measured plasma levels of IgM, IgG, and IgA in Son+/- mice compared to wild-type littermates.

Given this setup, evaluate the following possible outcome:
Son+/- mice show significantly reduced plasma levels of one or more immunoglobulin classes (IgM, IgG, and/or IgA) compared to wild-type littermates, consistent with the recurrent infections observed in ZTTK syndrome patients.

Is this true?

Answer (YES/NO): YES